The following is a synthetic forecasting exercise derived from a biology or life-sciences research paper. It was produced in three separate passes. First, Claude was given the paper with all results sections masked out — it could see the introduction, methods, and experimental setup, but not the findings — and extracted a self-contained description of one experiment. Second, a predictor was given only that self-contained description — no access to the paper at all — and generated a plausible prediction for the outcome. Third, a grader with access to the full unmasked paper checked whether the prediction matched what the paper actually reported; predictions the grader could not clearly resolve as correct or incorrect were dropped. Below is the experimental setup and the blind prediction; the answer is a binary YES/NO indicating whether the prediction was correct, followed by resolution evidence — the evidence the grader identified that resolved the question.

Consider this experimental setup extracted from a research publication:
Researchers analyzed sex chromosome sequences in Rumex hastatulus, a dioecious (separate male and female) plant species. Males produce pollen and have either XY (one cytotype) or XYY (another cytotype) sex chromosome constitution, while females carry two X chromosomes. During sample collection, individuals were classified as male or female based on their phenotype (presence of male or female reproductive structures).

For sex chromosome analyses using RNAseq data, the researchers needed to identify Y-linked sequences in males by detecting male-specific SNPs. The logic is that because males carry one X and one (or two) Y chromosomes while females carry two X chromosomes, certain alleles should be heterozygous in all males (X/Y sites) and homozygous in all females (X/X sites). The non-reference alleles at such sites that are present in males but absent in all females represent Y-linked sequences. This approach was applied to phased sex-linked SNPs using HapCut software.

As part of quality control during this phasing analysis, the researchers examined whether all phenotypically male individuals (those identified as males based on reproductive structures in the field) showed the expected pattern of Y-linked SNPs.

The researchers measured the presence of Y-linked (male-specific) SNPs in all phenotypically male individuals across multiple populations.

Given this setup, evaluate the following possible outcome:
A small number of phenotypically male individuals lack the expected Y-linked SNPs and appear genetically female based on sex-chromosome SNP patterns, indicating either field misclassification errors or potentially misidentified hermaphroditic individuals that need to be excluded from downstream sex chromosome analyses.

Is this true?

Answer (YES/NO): NO